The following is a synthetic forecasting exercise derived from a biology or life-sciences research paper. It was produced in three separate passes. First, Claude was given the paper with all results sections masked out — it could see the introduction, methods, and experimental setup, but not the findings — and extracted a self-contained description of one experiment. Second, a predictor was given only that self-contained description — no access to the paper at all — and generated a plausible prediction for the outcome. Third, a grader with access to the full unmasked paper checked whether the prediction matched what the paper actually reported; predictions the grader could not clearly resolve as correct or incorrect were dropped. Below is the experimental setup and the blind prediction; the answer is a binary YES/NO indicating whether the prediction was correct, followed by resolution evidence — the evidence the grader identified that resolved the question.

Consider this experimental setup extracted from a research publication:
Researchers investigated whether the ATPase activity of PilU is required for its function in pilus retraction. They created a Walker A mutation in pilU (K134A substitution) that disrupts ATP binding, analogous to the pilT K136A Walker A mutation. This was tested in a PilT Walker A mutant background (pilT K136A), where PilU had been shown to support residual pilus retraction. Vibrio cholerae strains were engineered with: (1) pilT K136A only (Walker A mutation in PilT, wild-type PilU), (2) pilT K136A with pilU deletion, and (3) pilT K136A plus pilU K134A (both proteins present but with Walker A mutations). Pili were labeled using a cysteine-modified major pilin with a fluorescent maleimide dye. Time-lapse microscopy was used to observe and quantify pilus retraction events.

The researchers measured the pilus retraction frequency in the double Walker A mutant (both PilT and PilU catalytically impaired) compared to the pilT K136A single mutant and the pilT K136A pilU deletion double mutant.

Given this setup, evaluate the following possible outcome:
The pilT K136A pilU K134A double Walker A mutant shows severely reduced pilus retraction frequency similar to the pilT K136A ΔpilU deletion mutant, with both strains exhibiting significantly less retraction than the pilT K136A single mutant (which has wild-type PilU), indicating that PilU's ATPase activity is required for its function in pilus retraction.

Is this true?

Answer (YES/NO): YES